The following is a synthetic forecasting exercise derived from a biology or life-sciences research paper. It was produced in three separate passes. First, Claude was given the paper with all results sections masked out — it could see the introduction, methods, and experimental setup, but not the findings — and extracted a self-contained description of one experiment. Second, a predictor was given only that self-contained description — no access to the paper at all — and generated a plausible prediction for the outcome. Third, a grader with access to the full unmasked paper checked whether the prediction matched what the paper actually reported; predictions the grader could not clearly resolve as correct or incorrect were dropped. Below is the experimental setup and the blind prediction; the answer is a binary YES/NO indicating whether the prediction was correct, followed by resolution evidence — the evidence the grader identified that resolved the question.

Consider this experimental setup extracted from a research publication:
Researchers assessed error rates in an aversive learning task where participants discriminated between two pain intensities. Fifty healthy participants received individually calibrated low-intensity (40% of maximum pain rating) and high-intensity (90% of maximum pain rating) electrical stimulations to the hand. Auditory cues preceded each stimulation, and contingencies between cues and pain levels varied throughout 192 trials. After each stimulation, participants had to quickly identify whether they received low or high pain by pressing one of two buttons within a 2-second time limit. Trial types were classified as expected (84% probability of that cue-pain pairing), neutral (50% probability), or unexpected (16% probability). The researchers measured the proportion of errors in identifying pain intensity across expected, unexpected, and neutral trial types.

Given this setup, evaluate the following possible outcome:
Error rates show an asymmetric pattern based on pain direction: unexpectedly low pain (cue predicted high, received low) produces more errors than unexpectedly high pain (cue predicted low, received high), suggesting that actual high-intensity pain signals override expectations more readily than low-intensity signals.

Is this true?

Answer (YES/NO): NO